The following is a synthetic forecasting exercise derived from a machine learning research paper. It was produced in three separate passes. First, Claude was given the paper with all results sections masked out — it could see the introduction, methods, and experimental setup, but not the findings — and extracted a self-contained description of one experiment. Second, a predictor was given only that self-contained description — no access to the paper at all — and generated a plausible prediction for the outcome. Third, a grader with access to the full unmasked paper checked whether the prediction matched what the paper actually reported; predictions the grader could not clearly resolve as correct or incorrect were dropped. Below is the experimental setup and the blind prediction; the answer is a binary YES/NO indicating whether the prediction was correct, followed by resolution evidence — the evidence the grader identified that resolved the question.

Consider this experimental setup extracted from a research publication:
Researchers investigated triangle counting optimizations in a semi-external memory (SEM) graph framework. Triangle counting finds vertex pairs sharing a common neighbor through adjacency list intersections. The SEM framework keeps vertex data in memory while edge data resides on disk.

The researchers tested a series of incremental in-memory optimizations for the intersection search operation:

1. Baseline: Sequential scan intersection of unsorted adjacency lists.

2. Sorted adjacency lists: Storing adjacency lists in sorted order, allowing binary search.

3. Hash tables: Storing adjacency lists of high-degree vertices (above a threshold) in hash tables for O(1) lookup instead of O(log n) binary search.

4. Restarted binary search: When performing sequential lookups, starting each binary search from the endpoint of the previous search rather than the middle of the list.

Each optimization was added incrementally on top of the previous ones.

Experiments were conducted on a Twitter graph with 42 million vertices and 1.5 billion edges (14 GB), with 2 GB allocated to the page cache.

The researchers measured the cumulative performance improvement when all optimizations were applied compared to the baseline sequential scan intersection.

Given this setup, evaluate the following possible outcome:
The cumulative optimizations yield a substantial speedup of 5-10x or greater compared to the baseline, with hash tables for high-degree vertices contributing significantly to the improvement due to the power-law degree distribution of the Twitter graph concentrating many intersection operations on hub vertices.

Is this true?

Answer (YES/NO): YES